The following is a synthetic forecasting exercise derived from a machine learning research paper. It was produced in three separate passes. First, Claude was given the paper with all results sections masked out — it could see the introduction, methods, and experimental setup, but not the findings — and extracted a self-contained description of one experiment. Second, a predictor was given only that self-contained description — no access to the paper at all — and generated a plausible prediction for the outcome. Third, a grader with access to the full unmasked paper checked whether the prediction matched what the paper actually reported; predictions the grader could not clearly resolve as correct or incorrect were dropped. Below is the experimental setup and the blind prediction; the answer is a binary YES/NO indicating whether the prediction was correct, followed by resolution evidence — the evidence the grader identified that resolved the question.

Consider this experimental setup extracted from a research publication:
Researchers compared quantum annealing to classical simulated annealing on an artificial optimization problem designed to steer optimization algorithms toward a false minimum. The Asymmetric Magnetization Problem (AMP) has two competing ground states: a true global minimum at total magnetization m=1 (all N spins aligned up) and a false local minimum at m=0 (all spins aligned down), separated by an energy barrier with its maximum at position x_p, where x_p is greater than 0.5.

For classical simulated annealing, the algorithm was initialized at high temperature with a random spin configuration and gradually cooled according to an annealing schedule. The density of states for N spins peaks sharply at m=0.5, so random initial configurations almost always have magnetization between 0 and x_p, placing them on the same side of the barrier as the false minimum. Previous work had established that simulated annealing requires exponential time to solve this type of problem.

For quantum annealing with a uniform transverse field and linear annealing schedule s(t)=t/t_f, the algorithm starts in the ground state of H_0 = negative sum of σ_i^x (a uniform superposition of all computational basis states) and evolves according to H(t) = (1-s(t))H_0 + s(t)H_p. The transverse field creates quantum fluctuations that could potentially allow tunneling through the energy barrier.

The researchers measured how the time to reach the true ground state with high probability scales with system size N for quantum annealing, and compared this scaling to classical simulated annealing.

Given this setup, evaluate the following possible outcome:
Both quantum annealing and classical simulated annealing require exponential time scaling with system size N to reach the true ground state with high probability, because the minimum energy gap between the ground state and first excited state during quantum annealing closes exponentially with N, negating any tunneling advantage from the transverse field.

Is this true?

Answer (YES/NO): YES